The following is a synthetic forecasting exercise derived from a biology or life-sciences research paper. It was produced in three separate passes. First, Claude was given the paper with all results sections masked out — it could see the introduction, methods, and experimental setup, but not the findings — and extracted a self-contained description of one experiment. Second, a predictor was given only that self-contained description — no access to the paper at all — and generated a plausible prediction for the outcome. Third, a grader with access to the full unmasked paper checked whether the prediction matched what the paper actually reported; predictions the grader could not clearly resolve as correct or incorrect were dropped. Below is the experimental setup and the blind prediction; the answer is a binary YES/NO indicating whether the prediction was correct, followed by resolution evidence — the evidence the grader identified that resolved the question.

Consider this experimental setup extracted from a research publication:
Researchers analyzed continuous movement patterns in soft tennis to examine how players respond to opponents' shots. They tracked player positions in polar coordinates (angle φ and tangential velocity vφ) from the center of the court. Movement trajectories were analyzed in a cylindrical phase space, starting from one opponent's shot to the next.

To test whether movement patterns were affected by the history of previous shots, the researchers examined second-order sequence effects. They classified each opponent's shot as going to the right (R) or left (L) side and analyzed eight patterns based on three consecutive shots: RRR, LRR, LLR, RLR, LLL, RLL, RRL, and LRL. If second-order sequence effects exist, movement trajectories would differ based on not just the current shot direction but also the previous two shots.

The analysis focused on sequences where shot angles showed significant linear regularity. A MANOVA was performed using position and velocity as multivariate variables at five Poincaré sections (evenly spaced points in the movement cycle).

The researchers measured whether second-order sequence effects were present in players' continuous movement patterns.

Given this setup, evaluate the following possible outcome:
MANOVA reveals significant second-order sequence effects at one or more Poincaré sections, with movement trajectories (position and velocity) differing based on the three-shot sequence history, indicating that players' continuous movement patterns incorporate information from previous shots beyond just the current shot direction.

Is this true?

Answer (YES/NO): NO